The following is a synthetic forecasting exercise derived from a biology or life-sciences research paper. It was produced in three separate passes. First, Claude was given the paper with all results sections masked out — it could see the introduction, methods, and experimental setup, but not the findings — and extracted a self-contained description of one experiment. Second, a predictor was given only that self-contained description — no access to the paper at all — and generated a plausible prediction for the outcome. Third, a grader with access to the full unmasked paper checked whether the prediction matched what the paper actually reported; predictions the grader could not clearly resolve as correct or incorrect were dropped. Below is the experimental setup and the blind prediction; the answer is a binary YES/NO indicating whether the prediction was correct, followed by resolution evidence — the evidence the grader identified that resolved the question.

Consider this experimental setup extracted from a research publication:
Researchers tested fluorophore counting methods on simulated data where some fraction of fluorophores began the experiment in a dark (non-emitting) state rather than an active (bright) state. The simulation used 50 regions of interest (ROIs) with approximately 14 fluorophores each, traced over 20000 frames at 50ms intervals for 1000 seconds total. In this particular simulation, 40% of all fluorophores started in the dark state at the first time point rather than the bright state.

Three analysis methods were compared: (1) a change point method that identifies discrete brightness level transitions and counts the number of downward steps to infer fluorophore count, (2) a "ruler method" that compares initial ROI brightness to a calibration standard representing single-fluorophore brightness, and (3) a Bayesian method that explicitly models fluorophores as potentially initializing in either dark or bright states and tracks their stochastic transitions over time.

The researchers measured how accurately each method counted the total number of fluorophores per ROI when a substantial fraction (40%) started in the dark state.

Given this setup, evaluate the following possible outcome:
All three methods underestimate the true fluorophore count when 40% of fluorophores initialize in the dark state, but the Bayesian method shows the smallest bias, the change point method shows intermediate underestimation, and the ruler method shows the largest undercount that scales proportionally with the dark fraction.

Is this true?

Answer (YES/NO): NO